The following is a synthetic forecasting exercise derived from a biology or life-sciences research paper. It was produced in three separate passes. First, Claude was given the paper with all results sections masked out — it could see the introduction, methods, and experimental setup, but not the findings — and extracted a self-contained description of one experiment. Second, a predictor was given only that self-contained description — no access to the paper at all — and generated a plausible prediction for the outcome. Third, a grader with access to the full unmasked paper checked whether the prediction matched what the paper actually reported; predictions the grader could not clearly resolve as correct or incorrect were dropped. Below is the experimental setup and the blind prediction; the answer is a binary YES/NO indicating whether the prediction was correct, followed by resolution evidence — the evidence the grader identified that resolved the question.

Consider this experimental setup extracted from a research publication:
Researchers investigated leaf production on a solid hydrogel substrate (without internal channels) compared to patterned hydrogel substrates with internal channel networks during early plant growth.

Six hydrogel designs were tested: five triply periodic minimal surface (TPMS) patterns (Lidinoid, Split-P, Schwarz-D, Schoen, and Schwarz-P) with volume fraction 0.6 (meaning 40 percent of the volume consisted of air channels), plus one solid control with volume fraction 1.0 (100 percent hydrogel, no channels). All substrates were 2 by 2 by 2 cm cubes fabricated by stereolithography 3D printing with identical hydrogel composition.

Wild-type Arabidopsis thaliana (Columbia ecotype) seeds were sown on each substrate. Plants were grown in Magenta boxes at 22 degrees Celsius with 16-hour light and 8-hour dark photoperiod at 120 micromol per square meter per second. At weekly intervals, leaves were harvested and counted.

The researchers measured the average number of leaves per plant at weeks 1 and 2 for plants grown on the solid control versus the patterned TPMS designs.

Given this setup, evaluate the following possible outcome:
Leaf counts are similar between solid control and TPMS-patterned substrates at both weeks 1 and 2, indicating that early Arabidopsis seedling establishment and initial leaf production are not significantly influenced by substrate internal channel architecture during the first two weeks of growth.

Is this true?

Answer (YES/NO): NO